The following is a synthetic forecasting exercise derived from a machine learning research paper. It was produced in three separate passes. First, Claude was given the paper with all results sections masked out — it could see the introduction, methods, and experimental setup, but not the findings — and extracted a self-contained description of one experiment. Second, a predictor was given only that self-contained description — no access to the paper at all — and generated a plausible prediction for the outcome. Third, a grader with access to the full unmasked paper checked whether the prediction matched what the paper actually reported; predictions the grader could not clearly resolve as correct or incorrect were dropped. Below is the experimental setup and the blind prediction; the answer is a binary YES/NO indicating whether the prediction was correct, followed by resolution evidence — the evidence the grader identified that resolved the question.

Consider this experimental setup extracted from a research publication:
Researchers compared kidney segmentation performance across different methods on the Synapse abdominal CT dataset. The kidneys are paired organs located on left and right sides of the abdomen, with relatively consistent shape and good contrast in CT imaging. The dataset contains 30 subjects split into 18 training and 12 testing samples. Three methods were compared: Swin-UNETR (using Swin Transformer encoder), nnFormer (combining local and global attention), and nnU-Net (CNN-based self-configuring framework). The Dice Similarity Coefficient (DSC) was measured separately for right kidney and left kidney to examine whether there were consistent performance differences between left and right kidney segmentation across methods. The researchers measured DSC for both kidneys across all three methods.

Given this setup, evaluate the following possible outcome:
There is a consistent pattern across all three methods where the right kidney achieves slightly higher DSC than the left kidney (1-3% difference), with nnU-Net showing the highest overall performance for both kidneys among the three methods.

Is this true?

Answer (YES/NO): NO